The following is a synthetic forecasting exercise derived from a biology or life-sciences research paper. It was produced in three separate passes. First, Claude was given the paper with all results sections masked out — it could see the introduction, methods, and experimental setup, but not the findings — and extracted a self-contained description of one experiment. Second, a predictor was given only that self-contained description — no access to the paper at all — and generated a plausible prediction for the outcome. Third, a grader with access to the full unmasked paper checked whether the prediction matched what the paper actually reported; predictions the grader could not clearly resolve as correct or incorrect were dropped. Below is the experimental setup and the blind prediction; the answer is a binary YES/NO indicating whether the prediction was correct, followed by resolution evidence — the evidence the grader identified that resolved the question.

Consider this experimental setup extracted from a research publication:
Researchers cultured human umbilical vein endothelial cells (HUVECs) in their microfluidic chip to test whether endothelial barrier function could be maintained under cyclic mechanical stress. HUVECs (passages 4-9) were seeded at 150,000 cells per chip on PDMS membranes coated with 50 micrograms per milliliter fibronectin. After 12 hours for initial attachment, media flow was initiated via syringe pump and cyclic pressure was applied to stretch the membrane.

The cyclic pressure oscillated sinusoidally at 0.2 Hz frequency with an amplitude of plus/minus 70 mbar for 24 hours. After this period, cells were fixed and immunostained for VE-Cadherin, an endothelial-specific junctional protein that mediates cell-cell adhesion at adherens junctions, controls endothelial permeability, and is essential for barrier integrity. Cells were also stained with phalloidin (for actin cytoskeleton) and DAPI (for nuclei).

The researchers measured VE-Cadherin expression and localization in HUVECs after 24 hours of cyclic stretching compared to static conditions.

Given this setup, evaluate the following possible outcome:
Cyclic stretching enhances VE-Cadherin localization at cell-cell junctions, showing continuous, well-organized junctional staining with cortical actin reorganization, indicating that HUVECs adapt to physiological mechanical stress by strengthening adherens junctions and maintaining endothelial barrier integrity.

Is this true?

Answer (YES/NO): NO